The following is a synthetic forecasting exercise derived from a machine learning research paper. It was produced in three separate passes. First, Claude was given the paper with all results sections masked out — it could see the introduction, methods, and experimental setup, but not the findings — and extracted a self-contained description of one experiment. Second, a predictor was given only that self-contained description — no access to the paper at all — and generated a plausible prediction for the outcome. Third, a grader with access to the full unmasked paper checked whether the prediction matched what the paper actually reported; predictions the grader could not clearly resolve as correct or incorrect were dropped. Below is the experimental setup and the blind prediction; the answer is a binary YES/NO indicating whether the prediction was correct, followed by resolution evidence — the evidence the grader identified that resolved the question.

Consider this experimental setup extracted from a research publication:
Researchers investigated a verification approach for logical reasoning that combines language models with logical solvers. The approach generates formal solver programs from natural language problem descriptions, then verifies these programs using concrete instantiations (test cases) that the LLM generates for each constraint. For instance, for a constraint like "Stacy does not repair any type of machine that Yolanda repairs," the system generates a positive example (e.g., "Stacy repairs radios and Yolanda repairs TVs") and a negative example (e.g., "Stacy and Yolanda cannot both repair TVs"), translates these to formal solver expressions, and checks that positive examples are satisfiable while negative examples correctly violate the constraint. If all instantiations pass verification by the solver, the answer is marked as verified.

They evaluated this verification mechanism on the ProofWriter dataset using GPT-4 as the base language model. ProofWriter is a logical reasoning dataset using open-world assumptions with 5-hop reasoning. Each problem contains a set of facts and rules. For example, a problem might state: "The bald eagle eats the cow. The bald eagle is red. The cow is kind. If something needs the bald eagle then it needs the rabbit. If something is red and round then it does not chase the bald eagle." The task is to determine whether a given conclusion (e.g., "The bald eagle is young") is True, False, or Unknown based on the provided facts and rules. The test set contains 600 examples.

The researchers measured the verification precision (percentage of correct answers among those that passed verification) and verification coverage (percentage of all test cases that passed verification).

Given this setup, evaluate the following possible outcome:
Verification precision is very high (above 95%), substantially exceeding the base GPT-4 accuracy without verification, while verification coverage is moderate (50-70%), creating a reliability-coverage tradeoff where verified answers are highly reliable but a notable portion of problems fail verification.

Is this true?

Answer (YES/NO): NO